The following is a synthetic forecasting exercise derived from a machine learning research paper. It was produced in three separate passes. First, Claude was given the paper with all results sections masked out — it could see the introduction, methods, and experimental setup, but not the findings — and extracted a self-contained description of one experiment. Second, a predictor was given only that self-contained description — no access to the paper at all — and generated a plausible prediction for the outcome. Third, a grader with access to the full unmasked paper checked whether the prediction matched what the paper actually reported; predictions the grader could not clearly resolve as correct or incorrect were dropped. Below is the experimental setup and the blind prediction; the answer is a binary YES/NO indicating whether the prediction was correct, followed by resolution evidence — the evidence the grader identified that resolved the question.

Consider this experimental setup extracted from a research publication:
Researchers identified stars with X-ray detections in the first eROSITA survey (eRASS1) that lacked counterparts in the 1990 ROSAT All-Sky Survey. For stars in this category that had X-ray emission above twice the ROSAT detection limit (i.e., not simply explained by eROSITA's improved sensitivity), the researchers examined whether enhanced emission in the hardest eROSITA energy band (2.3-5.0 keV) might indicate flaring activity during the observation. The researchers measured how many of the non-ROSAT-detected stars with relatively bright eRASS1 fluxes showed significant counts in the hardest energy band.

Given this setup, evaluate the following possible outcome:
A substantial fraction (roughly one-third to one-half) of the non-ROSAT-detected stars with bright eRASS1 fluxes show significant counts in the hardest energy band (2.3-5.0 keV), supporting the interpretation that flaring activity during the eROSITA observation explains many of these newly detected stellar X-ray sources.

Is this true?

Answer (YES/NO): NO